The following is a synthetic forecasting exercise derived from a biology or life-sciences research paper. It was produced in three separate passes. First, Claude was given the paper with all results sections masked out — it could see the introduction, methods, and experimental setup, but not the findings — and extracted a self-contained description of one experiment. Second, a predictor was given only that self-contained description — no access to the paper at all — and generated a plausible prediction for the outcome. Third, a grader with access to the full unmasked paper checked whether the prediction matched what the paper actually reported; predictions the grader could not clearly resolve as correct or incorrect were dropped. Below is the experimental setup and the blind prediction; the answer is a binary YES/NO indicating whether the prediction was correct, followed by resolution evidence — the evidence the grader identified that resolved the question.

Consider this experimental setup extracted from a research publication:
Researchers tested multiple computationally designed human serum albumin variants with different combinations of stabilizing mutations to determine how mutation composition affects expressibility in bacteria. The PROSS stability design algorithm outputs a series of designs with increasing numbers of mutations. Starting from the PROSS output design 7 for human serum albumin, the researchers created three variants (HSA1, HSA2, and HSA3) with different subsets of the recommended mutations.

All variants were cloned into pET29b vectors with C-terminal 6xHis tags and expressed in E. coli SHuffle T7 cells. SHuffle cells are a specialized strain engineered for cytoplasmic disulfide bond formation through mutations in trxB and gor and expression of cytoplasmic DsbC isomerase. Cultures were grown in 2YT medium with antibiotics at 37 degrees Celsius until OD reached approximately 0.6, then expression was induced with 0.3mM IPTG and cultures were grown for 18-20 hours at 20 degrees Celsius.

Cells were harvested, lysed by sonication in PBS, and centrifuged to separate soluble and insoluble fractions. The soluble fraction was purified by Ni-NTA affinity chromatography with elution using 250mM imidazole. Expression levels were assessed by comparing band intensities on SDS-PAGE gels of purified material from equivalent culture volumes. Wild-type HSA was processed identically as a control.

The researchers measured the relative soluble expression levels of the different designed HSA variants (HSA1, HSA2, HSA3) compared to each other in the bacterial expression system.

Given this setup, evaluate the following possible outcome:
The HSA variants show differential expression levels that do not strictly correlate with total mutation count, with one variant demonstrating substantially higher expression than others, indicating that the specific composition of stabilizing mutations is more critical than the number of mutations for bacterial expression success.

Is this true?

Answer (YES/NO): NO